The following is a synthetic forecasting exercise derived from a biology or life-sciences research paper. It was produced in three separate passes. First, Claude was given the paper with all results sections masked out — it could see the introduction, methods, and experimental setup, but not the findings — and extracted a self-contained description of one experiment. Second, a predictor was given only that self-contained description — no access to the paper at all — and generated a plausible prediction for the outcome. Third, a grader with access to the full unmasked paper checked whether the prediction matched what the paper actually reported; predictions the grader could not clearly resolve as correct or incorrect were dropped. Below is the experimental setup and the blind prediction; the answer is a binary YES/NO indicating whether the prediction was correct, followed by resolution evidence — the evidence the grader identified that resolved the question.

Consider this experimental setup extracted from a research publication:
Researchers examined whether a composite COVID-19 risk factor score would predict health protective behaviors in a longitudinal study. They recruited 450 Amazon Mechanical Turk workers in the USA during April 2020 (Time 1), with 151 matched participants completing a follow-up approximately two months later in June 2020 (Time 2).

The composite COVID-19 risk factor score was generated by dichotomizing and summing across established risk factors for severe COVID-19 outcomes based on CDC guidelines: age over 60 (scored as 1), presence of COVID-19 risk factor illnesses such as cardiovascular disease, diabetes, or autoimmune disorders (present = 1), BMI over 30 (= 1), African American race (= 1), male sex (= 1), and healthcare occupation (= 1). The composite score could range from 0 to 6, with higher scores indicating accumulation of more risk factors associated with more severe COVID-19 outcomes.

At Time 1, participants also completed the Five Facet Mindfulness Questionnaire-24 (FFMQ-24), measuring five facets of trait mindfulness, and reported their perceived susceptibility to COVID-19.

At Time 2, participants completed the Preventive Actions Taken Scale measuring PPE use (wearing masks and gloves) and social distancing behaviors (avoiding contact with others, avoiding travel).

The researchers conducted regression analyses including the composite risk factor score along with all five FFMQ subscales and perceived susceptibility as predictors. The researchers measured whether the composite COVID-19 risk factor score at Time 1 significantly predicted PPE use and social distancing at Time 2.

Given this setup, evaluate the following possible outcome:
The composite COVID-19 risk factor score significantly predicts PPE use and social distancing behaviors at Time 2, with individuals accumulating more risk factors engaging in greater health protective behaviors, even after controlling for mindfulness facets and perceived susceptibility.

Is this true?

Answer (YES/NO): NO